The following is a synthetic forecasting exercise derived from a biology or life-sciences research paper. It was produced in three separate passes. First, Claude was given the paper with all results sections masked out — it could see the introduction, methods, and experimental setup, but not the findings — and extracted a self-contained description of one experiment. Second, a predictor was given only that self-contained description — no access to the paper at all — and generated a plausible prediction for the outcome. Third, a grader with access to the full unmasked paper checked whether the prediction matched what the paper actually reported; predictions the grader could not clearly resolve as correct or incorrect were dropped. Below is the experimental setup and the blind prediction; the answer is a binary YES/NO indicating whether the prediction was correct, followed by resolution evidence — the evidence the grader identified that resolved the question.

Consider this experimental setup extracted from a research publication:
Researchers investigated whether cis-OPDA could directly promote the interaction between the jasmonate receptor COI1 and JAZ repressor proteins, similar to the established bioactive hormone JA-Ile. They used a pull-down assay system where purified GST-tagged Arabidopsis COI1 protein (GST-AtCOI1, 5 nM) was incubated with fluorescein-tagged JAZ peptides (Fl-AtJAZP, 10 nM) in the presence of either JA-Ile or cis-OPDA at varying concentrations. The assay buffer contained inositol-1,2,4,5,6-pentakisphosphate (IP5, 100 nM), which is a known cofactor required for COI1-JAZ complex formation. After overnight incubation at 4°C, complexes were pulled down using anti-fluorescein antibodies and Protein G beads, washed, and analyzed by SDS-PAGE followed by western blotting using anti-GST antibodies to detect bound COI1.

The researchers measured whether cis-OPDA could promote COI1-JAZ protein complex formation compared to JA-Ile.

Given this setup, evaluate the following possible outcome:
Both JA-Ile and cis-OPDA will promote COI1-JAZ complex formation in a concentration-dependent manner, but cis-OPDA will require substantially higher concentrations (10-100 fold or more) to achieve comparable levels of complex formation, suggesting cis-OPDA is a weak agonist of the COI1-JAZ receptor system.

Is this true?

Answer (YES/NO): NO